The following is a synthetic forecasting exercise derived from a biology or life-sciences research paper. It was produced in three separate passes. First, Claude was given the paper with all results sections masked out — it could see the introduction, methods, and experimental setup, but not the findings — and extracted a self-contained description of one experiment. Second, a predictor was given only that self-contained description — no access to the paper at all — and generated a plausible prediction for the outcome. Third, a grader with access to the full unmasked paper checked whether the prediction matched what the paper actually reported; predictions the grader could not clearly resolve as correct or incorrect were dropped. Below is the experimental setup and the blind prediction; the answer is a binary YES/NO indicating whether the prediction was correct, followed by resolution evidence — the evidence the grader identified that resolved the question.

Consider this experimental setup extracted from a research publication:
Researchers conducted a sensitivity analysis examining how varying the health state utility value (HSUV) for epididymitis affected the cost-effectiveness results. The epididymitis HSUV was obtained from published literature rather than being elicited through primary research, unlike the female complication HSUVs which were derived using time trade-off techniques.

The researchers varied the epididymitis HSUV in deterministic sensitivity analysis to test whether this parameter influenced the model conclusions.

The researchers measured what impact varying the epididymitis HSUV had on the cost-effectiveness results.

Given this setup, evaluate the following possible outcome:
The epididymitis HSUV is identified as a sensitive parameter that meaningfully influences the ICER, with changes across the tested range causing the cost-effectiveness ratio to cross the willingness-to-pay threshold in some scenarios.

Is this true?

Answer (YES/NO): NO